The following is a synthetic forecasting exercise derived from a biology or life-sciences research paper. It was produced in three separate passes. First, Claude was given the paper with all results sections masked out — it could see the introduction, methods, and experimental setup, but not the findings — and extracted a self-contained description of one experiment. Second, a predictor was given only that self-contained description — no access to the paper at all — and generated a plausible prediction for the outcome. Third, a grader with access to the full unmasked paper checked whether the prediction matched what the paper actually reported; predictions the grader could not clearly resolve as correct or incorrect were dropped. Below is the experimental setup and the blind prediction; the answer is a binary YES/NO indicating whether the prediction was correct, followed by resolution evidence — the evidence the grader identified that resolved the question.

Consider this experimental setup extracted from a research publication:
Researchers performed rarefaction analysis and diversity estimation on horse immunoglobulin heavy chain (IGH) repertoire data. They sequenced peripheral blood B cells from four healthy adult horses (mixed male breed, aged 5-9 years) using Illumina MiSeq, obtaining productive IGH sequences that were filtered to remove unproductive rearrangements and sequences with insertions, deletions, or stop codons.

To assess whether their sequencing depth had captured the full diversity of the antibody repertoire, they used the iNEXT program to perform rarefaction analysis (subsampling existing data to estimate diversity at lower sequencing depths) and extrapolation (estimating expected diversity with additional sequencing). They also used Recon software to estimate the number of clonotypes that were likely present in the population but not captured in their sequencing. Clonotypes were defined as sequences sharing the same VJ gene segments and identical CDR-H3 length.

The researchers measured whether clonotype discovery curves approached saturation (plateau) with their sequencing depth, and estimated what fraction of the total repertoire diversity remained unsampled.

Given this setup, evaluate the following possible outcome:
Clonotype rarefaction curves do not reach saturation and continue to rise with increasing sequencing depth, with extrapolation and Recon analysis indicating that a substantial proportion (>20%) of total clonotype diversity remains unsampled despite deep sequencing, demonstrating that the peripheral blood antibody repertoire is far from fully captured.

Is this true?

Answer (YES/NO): YES